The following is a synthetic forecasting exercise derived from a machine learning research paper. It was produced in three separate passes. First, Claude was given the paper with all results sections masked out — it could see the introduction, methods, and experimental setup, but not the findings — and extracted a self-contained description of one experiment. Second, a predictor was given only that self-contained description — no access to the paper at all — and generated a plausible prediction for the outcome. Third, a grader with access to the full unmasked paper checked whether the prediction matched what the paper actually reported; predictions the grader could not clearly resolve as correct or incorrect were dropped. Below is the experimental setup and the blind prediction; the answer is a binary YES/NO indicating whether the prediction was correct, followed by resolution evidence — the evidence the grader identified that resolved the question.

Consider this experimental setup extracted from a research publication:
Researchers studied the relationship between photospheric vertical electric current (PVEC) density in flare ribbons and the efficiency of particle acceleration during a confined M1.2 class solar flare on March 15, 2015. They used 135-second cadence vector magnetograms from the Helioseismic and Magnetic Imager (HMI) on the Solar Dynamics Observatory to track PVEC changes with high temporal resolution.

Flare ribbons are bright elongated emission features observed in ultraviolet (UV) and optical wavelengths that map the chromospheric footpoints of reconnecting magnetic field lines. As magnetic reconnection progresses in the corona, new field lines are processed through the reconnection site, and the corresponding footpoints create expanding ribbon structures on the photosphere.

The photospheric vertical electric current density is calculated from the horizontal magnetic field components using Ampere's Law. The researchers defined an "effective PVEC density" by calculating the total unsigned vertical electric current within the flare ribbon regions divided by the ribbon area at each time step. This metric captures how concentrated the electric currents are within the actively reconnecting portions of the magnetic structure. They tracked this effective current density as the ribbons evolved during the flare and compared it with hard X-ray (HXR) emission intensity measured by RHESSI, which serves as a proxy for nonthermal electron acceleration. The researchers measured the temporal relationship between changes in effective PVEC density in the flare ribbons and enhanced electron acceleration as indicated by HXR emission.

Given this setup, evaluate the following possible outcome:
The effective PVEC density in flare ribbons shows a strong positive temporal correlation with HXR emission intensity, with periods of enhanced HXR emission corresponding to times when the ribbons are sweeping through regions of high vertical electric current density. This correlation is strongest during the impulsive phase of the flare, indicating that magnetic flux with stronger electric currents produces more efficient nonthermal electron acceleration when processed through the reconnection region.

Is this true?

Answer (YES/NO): YES